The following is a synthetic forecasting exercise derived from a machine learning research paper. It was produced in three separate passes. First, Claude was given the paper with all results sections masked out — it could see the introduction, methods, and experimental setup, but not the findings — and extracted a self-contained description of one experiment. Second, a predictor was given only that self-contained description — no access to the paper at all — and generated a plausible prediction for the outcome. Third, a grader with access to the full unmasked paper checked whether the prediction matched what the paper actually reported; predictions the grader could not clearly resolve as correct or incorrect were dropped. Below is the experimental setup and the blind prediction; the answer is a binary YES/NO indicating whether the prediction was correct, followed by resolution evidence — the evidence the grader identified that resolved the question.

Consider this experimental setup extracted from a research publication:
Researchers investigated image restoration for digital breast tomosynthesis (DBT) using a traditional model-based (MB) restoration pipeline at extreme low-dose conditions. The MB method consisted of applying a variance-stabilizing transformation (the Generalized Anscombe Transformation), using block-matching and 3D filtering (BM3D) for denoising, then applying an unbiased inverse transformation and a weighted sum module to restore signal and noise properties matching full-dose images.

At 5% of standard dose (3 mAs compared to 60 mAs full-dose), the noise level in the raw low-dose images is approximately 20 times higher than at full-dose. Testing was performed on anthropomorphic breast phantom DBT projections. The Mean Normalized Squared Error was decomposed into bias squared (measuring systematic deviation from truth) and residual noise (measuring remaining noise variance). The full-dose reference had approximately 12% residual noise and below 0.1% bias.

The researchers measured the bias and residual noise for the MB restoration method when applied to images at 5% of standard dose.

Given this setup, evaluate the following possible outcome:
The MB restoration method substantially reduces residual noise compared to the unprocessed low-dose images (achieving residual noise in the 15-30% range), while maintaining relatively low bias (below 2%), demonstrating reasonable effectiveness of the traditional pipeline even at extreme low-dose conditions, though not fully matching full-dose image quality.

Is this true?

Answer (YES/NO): NO